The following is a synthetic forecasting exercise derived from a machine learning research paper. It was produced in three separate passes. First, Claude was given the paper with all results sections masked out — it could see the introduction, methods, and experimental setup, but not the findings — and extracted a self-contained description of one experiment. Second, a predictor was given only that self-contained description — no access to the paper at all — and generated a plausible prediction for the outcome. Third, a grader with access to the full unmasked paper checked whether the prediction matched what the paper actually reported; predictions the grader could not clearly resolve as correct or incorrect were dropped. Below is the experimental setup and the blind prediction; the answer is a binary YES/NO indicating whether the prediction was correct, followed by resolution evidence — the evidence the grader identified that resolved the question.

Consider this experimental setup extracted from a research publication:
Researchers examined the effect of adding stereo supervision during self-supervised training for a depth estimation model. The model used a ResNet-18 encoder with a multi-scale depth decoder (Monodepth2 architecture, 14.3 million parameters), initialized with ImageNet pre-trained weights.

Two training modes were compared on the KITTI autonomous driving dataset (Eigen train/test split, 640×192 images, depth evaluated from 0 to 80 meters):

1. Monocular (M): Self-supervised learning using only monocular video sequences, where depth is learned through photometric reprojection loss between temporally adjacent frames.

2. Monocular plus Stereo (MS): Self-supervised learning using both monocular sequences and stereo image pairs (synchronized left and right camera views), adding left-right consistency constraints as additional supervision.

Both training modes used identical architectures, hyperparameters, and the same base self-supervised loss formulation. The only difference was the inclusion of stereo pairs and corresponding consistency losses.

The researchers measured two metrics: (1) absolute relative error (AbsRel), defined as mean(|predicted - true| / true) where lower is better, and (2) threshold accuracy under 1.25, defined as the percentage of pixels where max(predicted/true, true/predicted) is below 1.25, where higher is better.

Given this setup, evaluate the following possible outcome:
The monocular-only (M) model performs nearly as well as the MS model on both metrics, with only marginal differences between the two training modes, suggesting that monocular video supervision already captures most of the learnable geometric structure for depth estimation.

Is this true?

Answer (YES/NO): NO